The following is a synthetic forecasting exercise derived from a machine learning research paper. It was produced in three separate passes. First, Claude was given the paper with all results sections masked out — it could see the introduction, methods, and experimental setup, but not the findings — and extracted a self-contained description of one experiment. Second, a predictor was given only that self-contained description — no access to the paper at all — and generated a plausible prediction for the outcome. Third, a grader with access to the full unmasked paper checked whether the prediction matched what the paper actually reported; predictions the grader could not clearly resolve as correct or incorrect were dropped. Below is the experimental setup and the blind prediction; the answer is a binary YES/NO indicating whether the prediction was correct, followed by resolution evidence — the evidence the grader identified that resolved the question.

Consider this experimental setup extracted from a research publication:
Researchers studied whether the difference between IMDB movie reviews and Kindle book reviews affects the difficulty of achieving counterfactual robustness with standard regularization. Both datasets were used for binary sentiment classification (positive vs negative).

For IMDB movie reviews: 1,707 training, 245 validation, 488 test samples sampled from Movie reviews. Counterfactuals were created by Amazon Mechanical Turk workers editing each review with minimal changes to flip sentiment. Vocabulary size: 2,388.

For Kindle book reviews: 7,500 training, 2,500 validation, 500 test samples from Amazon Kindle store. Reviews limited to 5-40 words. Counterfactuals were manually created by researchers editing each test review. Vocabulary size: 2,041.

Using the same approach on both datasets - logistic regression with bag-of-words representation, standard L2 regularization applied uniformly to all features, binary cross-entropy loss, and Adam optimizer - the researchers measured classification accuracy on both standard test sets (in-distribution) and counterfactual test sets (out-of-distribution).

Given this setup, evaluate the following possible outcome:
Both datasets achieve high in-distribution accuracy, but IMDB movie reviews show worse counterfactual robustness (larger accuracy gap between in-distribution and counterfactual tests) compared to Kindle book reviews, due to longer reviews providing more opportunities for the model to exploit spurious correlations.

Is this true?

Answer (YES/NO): NO